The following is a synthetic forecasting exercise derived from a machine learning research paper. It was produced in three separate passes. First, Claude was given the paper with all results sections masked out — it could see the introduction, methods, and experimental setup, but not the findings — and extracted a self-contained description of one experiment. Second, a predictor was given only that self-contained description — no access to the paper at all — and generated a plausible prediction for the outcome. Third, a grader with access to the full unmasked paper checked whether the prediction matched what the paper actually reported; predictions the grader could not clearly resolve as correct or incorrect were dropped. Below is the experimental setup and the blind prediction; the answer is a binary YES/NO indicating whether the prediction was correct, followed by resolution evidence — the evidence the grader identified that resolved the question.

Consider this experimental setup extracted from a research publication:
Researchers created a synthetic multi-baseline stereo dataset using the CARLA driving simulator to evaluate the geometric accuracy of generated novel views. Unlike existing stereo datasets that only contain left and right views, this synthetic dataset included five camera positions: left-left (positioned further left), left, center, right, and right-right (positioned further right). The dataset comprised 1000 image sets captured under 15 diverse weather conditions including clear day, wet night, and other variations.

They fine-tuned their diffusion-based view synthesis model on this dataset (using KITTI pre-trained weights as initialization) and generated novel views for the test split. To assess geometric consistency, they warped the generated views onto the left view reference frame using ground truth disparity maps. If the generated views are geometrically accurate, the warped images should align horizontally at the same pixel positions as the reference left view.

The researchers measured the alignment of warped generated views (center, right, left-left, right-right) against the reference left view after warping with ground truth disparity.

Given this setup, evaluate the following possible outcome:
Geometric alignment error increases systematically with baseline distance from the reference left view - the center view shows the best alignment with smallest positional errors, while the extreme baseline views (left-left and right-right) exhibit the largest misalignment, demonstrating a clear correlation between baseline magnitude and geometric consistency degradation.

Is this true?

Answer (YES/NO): NO